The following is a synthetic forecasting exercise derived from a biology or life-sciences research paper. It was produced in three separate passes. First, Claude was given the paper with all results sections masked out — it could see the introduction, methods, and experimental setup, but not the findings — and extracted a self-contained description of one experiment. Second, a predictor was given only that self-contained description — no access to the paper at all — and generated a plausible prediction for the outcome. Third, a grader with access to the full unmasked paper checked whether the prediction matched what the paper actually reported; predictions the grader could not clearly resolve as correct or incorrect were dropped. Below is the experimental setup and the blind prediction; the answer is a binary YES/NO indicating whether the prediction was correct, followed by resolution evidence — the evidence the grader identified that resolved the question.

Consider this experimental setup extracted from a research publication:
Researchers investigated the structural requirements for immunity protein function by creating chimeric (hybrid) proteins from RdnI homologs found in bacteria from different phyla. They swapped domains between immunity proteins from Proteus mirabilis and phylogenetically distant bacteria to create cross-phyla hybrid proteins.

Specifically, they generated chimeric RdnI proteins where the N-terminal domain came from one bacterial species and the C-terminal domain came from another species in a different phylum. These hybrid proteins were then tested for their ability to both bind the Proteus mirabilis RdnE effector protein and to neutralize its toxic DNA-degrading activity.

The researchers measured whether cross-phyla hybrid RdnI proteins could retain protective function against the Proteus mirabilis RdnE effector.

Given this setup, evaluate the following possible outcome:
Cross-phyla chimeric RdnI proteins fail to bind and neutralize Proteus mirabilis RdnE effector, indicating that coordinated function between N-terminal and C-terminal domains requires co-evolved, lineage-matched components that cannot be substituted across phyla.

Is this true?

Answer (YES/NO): NO